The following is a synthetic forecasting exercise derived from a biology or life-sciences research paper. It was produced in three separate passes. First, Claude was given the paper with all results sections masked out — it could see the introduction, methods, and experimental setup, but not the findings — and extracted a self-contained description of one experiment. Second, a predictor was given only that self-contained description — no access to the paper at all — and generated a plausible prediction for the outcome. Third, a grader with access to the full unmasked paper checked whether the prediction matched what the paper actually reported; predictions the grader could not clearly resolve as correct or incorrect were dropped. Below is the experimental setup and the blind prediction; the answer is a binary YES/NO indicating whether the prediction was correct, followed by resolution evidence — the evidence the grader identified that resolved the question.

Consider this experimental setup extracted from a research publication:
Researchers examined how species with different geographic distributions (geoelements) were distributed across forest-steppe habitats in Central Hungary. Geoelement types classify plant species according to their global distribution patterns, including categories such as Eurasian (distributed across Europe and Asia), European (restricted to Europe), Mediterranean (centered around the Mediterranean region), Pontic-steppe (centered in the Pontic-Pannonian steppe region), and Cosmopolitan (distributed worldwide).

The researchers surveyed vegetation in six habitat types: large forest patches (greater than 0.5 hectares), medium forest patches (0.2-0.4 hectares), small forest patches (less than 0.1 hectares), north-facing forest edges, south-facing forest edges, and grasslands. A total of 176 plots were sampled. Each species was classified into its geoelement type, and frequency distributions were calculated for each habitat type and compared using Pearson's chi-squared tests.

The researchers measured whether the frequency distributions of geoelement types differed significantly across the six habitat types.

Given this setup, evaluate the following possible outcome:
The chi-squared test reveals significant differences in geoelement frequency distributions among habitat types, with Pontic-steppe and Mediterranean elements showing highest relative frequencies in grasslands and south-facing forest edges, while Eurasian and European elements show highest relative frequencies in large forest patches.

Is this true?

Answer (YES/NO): NO